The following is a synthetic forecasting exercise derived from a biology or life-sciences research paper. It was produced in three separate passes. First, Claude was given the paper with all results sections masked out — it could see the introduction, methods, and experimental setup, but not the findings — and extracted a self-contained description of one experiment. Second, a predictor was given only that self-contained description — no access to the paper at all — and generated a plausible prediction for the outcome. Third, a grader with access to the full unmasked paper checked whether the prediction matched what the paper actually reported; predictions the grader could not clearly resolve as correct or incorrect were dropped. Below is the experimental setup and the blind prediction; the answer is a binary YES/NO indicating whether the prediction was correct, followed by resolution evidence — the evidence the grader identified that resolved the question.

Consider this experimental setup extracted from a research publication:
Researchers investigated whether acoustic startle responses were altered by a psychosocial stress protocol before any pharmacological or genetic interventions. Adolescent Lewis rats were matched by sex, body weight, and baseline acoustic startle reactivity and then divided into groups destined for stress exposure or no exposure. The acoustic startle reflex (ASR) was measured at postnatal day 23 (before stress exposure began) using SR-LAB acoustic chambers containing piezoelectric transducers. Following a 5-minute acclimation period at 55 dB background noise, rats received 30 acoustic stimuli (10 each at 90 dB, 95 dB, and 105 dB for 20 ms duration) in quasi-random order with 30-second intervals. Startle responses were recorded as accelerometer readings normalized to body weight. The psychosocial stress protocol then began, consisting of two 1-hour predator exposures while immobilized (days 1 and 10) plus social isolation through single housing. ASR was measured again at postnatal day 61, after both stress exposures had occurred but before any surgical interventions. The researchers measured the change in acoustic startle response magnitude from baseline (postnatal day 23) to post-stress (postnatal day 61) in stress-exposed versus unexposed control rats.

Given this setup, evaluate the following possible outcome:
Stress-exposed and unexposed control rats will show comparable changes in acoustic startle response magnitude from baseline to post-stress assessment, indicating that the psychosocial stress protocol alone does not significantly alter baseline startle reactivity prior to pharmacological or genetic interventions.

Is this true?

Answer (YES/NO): NO